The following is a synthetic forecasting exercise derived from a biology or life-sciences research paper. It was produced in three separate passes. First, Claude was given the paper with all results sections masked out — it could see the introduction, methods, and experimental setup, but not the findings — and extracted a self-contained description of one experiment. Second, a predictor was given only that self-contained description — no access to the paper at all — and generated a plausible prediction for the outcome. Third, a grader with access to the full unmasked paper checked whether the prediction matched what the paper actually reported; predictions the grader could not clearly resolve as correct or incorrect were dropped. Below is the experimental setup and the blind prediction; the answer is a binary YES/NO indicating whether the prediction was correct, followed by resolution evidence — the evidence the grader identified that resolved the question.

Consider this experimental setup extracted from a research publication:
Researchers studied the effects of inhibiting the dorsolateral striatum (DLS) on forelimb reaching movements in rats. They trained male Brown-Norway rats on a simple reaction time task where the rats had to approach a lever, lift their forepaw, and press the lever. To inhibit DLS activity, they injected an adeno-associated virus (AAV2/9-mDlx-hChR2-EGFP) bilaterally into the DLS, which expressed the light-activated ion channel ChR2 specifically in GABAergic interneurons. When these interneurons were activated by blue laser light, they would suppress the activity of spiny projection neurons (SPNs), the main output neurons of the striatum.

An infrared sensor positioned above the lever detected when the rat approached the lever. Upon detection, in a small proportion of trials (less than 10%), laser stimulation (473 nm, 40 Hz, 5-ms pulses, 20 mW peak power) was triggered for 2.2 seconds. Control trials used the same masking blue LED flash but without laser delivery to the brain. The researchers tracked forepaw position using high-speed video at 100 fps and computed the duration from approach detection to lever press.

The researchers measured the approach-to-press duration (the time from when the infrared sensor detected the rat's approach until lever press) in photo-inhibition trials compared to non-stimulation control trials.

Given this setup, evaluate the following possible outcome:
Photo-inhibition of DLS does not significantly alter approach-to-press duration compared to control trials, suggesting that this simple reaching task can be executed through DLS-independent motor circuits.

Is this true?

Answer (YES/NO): NO